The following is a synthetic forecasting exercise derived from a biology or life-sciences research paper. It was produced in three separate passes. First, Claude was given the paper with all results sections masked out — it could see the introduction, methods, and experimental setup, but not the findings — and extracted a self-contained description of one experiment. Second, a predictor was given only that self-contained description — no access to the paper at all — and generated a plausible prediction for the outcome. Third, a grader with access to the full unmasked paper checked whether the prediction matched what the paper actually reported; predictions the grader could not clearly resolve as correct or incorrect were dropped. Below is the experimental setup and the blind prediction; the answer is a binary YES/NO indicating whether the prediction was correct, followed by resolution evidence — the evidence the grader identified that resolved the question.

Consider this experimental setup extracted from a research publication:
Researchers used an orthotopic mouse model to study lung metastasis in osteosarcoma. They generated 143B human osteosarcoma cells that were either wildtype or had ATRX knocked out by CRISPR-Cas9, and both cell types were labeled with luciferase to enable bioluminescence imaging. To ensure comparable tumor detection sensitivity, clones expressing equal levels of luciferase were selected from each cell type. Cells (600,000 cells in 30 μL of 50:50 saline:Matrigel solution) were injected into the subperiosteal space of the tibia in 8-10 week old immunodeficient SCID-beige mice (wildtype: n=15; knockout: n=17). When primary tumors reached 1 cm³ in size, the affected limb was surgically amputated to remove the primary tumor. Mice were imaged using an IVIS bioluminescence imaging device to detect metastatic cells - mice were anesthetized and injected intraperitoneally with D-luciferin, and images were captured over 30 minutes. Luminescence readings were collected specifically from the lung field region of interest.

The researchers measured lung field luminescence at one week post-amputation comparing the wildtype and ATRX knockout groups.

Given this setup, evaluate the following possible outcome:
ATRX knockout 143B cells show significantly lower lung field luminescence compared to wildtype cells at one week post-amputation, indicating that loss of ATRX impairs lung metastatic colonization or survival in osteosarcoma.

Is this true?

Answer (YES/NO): NO